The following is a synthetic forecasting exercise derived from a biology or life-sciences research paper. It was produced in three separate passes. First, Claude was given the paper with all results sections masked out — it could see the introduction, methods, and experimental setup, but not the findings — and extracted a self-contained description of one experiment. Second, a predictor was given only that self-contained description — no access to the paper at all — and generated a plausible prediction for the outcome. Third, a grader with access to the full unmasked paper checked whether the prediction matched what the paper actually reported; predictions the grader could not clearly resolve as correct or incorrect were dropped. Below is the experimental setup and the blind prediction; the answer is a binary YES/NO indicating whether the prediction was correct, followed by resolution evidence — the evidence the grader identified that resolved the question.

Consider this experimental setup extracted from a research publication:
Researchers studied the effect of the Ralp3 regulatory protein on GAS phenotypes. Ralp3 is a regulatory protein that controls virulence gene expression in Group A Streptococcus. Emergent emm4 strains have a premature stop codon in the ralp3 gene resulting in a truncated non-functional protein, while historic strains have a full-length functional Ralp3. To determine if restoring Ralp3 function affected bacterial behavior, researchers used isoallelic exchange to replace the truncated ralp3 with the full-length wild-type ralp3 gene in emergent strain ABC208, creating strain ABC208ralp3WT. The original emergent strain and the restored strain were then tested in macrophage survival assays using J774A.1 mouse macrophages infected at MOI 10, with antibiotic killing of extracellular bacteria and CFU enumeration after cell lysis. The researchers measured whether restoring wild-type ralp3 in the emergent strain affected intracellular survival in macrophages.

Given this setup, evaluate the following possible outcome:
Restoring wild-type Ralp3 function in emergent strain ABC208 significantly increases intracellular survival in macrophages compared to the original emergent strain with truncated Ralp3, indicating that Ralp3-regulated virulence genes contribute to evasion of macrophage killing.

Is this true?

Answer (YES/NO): NO